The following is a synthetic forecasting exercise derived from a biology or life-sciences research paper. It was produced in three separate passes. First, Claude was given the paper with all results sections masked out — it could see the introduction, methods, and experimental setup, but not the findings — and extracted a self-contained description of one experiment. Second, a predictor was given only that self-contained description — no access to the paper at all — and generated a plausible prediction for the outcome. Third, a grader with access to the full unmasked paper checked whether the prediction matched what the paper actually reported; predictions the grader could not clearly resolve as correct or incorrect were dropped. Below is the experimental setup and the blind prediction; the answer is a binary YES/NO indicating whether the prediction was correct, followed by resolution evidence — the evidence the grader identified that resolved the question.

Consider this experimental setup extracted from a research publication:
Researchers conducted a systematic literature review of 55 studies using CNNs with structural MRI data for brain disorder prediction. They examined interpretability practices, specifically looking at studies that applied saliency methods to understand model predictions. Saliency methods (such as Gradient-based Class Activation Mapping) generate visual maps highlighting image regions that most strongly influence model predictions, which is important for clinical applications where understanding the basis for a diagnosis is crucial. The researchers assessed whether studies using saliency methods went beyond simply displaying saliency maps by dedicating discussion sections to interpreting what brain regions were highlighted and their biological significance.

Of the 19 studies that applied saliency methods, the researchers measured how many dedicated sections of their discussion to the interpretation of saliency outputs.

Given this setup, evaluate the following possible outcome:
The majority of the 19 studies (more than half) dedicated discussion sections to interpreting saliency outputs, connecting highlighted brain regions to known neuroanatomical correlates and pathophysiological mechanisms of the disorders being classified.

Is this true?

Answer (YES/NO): NO